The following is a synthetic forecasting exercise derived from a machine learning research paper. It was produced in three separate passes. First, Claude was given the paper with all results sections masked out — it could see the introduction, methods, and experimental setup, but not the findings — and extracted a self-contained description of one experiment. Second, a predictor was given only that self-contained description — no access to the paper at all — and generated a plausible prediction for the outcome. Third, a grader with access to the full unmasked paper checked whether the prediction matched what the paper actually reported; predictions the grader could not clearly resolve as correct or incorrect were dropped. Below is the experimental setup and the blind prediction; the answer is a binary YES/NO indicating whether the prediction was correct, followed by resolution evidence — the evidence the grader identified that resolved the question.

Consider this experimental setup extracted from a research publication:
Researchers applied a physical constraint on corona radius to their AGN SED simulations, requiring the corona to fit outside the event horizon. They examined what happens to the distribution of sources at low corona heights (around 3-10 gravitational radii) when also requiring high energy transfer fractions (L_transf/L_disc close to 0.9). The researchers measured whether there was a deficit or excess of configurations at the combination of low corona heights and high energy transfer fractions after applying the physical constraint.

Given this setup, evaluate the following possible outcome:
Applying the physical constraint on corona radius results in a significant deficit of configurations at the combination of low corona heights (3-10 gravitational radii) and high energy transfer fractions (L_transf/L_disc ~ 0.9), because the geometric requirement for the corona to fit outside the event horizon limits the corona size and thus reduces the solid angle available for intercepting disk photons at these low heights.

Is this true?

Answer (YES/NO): NO